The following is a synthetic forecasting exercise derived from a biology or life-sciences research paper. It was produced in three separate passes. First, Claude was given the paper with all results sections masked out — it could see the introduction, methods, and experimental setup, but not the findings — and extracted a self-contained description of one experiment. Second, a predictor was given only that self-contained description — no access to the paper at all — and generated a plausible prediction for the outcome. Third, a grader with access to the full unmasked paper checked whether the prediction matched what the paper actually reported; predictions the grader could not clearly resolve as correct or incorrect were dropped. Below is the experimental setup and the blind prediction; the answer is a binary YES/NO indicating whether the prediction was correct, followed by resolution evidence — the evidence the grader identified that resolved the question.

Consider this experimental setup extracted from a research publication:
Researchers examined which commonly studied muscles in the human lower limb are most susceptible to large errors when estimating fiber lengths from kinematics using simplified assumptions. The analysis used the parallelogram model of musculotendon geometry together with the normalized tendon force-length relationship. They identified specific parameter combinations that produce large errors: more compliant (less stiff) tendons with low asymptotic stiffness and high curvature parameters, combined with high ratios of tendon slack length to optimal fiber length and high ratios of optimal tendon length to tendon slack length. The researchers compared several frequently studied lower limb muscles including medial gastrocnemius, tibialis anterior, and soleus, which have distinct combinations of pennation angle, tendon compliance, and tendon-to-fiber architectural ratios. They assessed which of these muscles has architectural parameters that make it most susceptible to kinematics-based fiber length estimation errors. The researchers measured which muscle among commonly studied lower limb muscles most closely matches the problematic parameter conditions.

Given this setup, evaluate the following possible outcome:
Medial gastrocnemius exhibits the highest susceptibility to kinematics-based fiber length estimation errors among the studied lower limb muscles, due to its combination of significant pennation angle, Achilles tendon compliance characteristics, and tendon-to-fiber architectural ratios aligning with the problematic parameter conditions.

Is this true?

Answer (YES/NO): NO